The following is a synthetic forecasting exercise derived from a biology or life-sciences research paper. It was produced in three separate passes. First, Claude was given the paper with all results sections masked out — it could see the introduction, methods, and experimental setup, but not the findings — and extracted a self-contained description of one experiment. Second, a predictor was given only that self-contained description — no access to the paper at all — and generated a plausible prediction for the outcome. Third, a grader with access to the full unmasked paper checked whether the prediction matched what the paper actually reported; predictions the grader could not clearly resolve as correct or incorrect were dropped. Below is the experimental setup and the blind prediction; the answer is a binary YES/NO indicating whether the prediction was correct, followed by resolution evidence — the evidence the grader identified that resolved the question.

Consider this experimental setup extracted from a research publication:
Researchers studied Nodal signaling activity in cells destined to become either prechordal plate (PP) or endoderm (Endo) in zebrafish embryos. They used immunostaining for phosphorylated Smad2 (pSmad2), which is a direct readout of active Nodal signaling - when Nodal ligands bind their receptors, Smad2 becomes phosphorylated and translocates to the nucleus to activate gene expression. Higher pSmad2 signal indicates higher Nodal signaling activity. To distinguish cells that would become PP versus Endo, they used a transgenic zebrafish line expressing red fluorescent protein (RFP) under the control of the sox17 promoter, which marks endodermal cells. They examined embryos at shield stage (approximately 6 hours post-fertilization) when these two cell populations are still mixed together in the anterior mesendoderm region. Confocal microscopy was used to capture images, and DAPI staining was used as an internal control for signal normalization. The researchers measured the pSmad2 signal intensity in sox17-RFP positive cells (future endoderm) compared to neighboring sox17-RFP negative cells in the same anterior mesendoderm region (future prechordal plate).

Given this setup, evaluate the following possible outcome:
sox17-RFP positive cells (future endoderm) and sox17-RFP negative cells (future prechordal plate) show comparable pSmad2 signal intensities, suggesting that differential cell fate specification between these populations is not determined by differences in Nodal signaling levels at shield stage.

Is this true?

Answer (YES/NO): NO